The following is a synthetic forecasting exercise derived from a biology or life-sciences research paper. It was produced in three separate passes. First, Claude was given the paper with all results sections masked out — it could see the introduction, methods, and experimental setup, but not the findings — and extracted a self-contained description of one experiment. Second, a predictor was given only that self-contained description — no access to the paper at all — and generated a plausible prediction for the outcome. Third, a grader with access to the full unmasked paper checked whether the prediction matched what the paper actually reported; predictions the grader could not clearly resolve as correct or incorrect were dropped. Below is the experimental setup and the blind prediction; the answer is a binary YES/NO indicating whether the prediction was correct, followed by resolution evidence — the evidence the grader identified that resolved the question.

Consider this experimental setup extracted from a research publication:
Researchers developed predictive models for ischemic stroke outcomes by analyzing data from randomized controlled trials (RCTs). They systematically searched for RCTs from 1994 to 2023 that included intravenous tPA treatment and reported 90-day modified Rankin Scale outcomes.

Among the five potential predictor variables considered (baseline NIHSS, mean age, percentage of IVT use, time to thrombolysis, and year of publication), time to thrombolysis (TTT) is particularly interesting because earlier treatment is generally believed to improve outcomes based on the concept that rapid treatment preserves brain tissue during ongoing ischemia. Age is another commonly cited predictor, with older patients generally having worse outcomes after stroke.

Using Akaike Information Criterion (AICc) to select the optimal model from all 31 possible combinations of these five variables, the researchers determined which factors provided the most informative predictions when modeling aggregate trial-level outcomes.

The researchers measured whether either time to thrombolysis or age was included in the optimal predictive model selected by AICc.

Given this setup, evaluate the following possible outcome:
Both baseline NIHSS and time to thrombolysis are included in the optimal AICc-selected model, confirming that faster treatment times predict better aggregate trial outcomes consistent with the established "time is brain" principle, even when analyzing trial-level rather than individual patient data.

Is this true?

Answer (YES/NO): NO